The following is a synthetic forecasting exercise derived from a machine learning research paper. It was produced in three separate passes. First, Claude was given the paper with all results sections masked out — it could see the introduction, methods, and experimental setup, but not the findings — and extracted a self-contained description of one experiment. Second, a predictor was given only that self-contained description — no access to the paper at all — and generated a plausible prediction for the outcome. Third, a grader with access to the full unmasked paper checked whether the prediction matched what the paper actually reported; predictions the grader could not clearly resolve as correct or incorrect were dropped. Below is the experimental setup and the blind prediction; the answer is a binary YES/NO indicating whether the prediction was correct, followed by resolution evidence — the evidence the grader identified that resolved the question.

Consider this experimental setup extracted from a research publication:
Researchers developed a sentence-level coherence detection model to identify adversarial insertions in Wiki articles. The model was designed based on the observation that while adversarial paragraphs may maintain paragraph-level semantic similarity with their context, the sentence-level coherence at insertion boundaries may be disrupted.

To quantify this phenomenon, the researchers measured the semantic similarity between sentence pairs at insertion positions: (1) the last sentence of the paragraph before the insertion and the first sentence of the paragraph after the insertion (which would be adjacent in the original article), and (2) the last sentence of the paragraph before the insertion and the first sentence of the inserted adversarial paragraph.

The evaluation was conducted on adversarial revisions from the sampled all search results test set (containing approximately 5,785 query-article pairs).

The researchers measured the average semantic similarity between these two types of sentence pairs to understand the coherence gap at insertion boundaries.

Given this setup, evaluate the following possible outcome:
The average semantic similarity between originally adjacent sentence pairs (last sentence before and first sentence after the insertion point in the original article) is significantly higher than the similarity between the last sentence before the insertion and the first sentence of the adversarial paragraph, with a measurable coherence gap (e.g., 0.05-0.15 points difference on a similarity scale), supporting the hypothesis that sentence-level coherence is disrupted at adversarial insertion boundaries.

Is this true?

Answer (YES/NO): YES